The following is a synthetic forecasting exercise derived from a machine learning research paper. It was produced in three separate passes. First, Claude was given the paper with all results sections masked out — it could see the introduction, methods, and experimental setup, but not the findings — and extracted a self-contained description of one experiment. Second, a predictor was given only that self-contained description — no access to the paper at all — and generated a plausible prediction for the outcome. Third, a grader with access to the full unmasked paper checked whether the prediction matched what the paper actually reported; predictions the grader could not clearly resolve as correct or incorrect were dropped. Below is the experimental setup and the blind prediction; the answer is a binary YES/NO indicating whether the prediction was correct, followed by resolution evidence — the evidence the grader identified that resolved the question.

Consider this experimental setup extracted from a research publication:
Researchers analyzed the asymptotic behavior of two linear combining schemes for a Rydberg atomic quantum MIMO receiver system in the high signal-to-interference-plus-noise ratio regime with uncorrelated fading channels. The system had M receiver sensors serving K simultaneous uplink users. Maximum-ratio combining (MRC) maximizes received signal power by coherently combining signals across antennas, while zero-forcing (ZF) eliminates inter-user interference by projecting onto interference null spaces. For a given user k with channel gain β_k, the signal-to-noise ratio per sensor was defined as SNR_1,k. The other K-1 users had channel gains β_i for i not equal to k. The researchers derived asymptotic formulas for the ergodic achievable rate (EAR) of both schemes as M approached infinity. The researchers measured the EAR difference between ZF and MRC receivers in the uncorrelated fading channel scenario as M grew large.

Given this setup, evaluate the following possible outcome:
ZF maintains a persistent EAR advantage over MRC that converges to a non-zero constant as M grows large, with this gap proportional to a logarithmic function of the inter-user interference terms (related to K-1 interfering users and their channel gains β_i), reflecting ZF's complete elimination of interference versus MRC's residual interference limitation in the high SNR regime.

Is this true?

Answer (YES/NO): YES